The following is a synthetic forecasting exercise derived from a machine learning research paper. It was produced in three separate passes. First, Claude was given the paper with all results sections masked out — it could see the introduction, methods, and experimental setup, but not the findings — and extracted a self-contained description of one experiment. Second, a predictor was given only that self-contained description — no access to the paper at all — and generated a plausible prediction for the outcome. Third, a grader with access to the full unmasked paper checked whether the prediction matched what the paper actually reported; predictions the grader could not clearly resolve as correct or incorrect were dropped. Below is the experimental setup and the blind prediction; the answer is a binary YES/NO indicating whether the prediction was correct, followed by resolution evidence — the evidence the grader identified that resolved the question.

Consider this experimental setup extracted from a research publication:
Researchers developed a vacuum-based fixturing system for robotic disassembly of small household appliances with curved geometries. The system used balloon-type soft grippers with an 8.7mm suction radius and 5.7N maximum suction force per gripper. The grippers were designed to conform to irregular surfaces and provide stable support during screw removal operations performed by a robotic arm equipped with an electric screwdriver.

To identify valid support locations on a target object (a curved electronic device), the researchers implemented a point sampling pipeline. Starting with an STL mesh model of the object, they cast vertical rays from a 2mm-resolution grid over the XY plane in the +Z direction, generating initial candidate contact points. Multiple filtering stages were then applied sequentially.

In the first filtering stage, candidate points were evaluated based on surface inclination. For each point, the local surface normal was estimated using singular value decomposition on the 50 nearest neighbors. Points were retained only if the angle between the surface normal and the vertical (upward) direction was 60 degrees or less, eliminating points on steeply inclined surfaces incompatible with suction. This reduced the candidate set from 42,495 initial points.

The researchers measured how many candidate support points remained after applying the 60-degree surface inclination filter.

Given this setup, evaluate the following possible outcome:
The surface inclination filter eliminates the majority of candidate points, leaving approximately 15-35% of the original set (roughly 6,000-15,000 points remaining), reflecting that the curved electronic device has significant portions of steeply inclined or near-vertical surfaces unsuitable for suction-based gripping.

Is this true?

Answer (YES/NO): NO